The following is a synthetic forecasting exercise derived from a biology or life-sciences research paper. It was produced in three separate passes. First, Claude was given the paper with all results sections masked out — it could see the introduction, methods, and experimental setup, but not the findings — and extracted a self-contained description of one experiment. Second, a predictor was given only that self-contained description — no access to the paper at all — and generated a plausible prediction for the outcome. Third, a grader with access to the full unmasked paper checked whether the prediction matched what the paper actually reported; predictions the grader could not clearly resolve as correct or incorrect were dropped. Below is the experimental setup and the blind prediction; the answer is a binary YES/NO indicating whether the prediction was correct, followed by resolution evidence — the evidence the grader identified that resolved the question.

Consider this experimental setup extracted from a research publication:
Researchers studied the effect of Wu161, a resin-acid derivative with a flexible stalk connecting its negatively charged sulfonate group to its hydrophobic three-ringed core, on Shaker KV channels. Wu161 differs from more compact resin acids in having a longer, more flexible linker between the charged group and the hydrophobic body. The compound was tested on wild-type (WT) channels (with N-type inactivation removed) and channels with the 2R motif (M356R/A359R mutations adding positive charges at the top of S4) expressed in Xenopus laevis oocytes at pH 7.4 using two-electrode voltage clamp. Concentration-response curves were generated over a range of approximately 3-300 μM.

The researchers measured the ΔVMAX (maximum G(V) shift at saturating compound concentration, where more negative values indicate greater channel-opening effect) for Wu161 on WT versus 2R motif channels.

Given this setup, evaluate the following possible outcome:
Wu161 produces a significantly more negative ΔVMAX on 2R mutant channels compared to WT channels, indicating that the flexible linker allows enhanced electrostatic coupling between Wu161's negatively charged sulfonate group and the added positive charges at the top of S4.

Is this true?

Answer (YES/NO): YES